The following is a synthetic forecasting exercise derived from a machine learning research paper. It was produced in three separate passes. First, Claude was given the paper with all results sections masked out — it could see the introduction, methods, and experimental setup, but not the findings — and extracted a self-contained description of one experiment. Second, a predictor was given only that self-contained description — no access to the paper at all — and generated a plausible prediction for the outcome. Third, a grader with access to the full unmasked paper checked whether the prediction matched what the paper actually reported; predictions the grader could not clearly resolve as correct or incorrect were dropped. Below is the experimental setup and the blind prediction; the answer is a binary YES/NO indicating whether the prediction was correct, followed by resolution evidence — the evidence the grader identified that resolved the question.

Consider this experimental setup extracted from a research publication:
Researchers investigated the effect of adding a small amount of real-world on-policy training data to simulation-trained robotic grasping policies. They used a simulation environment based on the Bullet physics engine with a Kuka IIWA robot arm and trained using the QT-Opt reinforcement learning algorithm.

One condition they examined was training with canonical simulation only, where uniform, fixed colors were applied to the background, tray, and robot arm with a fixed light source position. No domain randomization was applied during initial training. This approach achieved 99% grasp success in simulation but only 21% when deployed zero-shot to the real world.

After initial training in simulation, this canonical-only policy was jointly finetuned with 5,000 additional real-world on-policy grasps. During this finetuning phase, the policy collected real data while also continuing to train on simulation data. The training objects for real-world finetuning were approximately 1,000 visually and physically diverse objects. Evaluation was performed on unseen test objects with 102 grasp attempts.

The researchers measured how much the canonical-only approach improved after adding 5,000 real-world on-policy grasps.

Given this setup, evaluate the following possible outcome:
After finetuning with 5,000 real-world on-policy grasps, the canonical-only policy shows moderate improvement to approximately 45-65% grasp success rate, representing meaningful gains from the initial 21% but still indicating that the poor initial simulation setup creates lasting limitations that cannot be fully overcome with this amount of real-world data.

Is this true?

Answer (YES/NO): NO